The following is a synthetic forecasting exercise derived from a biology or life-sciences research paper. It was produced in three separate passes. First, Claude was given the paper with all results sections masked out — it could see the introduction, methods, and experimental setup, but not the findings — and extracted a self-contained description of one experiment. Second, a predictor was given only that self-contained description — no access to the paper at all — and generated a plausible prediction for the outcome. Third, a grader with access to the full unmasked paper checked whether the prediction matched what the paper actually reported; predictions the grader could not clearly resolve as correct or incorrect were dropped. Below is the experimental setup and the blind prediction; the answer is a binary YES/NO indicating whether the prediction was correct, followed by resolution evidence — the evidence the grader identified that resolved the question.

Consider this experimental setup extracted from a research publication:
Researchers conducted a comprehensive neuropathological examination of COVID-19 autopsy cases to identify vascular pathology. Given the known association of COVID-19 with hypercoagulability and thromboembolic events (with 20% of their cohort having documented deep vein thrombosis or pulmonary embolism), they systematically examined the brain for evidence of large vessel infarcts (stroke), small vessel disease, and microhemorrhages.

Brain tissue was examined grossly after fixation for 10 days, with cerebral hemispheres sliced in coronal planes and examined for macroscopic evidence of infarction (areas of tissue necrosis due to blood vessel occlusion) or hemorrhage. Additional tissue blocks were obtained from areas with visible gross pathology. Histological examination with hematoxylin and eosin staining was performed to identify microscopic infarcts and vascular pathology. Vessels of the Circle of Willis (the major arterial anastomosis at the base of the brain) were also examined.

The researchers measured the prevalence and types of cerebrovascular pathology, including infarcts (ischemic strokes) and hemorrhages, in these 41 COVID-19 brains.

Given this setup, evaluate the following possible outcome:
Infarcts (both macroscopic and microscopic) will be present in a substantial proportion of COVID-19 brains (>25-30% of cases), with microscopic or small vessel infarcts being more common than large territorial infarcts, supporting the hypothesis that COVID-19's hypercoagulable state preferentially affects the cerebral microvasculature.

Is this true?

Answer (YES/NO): YES